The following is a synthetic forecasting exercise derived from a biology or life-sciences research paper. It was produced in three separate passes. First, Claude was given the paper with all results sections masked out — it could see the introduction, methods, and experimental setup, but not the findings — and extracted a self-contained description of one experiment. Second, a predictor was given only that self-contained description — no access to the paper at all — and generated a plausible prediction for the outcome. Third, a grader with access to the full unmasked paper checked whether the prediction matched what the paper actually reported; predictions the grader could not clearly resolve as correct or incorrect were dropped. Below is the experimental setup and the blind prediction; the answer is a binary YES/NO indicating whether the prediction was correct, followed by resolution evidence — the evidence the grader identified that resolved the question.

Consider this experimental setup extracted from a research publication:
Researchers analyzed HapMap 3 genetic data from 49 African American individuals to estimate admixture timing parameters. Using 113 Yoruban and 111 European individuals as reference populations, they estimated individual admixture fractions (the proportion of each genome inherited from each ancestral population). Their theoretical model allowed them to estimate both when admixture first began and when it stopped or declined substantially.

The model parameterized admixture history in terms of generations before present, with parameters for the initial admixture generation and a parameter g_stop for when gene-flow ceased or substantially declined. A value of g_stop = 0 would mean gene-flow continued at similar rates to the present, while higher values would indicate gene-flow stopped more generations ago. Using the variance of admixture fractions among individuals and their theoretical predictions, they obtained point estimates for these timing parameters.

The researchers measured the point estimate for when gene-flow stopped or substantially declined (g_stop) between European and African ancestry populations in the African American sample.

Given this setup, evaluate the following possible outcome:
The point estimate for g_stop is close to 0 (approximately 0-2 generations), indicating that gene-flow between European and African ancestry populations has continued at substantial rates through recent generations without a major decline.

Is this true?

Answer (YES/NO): NO